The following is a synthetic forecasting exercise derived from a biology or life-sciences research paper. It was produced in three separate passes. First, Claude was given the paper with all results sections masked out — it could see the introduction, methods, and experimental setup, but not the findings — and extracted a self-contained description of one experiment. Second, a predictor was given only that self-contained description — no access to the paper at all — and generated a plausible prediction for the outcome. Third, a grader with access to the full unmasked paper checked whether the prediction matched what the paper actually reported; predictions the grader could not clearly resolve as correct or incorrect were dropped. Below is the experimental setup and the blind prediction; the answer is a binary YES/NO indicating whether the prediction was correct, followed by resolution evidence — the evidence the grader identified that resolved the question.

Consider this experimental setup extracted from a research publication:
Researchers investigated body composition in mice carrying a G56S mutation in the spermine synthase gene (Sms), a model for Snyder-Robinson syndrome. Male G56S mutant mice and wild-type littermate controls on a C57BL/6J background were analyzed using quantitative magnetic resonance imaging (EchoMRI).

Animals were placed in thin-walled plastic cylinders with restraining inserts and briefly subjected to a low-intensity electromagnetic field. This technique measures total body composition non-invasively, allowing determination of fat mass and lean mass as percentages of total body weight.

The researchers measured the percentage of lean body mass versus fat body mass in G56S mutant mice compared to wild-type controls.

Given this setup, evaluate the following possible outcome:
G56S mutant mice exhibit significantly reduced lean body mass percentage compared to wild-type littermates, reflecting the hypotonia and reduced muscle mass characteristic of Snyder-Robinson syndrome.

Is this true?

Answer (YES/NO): NO